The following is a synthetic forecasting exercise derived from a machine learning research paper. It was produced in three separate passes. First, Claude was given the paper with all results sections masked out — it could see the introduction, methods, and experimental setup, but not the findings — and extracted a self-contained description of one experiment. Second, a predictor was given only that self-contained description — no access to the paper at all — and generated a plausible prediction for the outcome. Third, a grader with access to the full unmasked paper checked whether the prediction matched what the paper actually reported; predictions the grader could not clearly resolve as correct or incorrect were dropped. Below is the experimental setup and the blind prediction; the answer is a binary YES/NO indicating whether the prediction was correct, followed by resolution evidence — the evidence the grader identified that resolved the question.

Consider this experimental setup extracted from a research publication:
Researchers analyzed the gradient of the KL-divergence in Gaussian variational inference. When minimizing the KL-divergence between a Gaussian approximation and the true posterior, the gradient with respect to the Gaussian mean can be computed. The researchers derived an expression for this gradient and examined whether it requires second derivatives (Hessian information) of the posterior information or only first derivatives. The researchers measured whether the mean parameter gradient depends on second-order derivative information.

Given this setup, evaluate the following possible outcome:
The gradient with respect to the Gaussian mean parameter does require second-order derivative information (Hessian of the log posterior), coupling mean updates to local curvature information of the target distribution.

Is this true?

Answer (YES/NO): NO